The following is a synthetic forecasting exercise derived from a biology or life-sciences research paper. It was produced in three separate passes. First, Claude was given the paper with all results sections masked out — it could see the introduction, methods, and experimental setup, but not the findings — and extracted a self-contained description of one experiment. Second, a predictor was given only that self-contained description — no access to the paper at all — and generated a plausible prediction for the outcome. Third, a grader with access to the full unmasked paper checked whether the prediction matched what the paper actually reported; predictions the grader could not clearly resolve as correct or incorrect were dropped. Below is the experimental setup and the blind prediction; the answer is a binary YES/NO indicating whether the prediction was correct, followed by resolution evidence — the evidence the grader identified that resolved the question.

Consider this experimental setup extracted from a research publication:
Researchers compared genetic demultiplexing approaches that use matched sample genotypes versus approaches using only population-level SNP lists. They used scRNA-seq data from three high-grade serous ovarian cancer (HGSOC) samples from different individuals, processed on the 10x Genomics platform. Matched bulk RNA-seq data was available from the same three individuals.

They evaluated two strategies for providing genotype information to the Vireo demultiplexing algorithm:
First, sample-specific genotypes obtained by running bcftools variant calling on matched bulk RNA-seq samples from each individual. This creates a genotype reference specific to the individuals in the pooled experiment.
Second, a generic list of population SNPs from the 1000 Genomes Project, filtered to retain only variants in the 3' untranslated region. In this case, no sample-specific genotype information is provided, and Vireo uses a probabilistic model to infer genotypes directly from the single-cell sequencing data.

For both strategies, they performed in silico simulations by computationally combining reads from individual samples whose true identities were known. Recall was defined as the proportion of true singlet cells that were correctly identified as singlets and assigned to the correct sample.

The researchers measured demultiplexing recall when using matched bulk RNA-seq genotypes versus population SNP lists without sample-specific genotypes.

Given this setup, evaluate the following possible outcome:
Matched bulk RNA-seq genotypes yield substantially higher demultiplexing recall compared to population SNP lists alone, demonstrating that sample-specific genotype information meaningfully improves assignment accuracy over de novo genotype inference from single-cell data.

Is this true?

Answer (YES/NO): NO